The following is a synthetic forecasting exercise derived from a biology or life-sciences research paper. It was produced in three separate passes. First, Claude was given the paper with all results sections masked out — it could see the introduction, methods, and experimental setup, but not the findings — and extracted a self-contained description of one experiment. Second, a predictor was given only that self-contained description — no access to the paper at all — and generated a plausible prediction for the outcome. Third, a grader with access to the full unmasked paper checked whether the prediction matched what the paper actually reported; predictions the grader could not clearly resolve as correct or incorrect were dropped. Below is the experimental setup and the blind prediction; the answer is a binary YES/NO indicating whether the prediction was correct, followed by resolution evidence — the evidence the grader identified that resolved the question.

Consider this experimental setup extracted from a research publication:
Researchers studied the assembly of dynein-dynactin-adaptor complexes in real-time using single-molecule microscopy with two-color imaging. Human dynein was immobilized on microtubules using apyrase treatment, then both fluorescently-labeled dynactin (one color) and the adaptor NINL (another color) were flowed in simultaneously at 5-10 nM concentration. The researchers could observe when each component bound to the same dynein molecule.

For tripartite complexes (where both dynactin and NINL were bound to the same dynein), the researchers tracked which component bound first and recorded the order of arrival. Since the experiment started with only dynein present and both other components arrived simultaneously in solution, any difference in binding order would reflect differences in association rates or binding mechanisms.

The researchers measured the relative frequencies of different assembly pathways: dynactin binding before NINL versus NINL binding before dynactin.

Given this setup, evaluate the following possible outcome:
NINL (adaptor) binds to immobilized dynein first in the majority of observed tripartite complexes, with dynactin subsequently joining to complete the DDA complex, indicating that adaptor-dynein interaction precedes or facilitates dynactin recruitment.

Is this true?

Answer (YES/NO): NO